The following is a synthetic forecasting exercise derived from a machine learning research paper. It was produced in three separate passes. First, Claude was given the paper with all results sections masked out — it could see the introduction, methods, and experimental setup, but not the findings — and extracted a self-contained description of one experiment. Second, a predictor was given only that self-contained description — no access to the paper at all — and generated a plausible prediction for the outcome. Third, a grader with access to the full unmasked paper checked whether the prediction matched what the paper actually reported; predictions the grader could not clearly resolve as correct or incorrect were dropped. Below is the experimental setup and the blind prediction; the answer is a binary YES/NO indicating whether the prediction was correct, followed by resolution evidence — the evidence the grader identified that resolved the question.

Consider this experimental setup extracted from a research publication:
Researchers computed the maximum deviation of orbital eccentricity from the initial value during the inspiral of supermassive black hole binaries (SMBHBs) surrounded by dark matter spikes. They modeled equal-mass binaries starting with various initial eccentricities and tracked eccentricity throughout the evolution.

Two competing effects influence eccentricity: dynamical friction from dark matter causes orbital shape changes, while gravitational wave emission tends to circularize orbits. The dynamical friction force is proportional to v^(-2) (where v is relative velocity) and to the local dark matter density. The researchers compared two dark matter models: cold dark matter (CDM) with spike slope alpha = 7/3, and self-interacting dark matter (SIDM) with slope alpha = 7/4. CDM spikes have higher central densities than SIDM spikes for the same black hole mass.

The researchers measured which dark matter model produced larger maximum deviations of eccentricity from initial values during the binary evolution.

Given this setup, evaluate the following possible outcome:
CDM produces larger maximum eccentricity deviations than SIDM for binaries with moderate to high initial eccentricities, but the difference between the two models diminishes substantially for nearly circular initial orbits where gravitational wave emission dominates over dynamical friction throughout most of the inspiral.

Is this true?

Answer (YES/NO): NO